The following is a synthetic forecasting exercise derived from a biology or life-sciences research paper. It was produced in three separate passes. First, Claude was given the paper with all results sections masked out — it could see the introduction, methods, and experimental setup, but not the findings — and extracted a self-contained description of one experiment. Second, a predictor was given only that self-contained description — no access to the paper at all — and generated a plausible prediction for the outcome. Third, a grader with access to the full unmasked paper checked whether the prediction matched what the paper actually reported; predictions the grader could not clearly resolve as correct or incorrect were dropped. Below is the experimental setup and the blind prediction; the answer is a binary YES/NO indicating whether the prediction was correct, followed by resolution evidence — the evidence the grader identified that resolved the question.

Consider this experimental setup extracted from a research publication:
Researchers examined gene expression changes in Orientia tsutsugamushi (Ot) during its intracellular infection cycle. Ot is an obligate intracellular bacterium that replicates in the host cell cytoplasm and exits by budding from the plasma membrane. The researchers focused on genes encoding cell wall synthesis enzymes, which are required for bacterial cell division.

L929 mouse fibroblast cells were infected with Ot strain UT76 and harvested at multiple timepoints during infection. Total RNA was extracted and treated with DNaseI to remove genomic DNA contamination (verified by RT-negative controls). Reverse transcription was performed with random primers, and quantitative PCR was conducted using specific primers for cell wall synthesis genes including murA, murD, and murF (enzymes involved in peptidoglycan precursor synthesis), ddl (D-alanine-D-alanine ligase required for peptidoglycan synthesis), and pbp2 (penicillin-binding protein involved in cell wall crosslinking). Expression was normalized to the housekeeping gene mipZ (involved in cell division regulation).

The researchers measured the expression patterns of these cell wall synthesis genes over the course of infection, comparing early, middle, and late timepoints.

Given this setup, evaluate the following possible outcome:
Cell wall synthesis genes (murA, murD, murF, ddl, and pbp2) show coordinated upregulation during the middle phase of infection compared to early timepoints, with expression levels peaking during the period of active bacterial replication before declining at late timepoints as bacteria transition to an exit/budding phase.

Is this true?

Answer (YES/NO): NO